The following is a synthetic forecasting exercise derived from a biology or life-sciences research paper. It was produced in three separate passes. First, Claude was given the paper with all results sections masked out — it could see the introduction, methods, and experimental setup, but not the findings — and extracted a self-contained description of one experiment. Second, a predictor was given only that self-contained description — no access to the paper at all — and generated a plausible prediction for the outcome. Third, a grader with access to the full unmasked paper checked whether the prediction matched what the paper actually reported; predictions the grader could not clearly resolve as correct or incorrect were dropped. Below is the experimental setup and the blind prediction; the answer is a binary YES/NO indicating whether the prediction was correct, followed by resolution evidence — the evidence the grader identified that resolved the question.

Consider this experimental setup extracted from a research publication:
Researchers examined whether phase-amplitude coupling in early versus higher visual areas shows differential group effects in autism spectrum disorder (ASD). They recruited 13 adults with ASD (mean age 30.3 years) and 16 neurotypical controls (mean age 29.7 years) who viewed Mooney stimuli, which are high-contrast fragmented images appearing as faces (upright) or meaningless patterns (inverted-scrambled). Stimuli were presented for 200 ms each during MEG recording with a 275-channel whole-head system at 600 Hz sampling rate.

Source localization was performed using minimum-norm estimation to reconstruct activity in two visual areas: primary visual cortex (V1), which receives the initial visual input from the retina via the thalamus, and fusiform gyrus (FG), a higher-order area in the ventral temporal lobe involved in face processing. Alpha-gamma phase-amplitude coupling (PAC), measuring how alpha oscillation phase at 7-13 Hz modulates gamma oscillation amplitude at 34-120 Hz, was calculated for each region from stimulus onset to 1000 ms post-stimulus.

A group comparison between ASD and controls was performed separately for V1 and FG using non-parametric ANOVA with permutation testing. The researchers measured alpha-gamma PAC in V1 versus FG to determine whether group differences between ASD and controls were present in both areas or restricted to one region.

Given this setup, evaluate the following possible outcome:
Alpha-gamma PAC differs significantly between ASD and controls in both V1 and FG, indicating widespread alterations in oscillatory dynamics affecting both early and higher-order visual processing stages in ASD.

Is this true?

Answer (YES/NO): NO